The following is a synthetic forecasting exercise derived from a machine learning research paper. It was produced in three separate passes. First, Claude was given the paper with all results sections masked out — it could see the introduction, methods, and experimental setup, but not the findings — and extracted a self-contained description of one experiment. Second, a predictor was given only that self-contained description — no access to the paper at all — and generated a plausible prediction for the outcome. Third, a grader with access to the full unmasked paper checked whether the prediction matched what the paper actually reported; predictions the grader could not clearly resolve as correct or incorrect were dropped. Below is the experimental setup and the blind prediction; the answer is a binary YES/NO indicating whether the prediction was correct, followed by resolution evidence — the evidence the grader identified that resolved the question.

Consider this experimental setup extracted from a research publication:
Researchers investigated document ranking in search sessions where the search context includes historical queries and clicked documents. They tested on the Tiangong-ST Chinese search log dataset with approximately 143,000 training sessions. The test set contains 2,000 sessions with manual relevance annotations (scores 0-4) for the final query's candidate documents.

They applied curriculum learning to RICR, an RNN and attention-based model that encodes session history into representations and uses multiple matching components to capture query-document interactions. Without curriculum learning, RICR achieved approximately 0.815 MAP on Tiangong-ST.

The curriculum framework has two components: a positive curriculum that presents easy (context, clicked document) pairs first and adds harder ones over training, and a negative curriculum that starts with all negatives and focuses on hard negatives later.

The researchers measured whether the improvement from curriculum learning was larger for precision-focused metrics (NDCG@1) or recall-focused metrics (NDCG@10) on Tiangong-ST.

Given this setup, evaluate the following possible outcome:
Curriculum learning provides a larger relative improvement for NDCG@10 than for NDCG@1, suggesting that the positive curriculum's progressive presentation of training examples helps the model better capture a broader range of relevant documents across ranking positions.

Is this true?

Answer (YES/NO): NO